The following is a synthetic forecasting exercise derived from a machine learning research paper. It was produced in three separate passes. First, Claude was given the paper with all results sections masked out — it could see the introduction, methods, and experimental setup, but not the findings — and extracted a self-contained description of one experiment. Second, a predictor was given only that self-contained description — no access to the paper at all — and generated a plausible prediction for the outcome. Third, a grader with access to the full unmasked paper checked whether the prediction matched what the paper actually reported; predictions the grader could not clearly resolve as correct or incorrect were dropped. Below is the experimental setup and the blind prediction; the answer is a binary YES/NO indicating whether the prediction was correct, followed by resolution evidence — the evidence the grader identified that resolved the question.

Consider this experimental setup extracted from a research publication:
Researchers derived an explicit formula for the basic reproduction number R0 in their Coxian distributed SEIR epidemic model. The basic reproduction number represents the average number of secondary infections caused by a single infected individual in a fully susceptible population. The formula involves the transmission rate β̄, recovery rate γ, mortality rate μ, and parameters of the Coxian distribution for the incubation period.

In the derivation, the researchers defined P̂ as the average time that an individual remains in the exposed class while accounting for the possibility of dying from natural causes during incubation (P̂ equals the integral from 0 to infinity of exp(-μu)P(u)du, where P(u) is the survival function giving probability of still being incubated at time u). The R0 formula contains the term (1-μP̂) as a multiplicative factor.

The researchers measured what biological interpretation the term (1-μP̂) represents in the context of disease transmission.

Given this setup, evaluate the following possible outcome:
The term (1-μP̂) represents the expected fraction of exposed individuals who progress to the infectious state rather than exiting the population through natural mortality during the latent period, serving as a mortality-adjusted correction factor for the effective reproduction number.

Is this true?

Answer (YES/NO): NO